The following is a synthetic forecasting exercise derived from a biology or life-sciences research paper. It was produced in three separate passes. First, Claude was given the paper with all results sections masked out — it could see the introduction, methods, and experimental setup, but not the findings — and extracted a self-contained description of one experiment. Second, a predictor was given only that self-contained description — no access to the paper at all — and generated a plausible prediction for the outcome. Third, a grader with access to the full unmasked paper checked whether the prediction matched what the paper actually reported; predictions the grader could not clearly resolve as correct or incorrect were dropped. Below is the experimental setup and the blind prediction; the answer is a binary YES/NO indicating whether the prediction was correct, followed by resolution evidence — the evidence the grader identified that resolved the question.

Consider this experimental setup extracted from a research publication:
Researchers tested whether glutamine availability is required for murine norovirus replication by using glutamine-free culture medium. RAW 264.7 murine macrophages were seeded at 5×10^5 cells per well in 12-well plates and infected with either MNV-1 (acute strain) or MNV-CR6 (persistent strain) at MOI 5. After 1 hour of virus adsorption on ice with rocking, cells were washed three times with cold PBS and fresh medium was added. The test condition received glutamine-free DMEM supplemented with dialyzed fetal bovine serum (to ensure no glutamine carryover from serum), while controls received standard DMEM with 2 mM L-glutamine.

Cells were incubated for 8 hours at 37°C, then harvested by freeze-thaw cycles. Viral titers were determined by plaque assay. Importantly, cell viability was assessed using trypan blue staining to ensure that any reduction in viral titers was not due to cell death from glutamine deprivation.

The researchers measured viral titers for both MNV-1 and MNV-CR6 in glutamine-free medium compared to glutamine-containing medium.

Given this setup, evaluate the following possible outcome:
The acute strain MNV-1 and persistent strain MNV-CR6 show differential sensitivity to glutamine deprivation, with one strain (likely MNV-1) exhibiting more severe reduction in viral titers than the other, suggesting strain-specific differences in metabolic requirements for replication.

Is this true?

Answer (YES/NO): NO